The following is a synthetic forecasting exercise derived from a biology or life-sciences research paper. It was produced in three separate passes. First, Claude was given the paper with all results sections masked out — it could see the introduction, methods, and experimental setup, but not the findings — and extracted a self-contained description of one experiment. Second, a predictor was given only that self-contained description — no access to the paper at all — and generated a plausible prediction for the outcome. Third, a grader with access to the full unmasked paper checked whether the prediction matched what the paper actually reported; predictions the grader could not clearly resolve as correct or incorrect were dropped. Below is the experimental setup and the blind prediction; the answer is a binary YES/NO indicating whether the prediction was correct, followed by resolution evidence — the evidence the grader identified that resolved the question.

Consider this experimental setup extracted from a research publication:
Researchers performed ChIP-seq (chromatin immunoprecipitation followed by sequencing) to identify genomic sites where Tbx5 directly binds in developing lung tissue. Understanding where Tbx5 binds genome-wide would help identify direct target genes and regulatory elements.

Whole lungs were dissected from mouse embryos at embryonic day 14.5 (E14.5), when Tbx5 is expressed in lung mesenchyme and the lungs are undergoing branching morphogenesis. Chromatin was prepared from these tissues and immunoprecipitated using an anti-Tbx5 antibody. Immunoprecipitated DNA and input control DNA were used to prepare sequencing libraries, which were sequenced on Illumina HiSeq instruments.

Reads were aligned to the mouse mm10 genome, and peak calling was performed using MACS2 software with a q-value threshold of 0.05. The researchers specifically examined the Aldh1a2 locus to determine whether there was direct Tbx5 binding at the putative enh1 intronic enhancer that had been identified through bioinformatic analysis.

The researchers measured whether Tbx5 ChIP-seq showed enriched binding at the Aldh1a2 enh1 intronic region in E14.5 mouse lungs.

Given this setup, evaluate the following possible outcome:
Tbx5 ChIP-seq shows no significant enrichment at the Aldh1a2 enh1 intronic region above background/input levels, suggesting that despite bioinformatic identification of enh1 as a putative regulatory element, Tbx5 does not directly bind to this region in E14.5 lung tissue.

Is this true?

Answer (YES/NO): NO